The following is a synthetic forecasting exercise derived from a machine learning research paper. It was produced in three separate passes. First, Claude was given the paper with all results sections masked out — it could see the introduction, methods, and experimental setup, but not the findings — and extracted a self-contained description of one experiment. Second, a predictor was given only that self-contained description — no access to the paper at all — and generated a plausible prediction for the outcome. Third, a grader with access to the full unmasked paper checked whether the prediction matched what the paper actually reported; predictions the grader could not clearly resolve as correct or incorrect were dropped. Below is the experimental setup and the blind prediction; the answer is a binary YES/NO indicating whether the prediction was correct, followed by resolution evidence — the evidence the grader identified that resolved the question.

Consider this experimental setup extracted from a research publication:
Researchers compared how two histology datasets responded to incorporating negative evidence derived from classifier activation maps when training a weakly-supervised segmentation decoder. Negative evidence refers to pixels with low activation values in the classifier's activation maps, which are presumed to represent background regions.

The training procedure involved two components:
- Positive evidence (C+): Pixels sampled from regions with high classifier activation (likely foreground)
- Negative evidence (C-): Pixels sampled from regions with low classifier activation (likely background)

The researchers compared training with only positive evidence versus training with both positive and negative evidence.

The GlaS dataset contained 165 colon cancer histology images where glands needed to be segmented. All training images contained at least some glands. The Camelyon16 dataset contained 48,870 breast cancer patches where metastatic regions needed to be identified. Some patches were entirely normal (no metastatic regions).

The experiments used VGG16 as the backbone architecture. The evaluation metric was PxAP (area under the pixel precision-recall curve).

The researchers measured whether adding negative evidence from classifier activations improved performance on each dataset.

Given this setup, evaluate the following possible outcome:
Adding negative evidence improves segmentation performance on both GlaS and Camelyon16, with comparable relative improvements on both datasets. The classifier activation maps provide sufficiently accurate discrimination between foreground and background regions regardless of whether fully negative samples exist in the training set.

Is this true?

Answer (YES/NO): NO